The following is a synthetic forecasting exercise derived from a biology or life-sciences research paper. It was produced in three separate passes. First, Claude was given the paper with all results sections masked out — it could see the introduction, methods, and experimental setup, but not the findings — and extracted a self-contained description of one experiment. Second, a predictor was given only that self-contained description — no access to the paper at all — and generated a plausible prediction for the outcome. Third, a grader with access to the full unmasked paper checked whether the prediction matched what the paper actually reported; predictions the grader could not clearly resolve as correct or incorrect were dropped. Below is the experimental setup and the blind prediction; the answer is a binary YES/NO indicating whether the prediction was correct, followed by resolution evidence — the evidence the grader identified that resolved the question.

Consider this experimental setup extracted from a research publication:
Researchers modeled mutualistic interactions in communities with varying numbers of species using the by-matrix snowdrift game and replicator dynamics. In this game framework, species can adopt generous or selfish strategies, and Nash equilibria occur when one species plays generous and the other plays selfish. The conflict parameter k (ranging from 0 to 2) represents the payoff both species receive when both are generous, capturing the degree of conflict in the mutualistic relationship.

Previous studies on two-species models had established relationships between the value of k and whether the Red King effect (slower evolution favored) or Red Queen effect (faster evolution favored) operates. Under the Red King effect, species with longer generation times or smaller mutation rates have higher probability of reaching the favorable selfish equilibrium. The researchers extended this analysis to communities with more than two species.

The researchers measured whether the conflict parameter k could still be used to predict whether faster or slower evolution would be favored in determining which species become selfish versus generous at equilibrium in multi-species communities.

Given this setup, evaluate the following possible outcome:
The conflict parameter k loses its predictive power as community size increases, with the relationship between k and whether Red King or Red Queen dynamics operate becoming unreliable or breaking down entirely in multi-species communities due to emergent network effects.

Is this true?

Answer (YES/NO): NO